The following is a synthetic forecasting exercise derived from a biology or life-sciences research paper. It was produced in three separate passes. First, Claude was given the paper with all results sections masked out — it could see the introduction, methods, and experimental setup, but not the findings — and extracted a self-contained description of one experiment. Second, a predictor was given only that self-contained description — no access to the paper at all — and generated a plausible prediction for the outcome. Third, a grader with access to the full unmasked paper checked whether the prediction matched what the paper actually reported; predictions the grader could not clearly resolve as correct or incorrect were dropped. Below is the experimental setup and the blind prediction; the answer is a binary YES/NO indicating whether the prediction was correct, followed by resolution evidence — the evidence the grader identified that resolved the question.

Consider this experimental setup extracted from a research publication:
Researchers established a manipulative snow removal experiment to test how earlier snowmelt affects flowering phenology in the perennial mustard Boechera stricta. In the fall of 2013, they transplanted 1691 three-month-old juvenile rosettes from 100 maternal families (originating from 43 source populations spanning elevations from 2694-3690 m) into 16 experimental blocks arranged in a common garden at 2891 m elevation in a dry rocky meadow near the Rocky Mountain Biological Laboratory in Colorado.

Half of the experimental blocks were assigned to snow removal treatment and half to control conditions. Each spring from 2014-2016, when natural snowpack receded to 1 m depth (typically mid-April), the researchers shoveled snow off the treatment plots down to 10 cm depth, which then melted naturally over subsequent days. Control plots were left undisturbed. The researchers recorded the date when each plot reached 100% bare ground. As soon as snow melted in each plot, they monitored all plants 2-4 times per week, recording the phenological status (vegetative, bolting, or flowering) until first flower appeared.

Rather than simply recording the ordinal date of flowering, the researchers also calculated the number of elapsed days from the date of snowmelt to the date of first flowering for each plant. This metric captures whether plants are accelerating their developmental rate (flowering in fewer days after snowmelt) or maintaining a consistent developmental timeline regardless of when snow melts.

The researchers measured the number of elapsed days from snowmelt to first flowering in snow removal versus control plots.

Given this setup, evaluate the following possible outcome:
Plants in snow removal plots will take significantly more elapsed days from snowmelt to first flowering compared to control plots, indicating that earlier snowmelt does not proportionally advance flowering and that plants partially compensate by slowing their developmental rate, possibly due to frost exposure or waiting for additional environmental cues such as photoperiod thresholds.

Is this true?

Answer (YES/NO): NO